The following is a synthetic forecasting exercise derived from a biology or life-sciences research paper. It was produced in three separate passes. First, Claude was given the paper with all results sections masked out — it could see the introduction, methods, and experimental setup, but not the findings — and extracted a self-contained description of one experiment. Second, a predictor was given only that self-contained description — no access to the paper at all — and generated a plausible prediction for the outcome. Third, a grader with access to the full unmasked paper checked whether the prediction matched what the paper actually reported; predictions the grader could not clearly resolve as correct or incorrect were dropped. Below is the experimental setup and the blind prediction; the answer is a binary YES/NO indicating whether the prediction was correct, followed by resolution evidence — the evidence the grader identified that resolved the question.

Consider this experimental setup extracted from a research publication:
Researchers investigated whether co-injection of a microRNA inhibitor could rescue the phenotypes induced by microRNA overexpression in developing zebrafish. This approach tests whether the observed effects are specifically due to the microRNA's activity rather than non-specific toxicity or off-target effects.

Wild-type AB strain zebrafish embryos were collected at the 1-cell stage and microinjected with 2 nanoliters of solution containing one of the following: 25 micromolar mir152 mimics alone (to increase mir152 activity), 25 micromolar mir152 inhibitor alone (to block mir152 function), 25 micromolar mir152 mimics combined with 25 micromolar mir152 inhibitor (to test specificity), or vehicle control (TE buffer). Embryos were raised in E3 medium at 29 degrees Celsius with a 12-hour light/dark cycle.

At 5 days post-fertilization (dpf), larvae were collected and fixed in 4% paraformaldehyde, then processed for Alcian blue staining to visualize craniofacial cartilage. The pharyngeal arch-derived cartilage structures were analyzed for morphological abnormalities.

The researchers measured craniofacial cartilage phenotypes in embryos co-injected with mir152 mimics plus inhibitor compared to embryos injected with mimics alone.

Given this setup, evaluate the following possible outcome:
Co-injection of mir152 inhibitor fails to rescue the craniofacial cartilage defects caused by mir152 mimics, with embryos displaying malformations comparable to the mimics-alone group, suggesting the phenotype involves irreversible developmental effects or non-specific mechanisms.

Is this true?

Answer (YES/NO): NO